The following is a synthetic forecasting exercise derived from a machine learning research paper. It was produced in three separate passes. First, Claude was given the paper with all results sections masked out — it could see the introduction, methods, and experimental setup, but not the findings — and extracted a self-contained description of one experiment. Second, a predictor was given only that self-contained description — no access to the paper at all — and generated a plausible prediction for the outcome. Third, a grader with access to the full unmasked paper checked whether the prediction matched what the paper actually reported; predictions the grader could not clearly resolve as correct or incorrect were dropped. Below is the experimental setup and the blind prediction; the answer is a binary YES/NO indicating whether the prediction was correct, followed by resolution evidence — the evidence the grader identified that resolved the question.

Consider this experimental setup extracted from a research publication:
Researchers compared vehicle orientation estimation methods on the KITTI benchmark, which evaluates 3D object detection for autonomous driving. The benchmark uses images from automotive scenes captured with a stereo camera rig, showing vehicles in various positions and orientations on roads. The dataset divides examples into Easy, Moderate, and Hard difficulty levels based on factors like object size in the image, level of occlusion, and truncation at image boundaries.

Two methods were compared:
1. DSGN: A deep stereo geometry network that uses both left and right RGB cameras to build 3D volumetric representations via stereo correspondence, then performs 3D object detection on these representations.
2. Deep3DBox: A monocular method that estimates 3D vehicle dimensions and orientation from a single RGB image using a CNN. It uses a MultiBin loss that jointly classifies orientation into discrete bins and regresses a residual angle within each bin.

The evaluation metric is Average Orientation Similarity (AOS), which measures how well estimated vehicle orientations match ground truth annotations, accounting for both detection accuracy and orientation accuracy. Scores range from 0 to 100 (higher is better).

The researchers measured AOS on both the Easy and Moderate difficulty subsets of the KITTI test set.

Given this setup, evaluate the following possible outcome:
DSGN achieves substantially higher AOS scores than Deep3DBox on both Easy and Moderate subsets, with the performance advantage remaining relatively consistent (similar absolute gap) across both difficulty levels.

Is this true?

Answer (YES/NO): NO